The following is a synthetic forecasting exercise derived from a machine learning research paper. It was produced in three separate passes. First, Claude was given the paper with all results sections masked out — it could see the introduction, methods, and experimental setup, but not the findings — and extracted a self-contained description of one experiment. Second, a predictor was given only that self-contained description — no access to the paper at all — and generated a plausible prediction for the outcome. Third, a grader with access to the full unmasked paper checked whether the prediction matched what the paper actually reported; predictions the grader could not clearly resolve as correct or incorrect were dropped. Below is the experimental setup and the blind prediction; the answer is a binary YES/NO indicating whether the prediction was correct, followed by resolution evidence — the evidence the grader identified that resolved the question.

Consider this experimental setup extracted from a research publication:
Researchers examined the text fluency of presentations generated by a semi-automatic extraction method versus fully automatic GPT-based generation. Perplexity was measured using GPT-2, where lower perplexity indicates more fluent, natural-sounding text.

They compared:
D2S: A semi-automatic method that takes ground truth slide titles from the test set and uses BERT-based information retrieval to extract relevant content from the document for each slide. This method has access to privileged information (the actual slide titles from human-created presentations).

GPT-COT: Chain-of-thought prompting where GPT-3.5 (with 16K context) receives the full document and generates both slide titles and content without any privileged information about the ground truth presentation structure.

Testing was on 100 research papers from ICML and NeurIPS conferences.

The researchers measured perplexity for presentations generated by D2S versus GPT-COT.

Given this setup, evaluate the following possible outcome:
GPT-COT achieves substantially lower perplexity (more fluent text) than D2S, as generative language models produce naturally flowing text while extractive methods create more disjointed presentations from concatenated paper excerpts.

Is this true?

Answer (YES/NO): NO